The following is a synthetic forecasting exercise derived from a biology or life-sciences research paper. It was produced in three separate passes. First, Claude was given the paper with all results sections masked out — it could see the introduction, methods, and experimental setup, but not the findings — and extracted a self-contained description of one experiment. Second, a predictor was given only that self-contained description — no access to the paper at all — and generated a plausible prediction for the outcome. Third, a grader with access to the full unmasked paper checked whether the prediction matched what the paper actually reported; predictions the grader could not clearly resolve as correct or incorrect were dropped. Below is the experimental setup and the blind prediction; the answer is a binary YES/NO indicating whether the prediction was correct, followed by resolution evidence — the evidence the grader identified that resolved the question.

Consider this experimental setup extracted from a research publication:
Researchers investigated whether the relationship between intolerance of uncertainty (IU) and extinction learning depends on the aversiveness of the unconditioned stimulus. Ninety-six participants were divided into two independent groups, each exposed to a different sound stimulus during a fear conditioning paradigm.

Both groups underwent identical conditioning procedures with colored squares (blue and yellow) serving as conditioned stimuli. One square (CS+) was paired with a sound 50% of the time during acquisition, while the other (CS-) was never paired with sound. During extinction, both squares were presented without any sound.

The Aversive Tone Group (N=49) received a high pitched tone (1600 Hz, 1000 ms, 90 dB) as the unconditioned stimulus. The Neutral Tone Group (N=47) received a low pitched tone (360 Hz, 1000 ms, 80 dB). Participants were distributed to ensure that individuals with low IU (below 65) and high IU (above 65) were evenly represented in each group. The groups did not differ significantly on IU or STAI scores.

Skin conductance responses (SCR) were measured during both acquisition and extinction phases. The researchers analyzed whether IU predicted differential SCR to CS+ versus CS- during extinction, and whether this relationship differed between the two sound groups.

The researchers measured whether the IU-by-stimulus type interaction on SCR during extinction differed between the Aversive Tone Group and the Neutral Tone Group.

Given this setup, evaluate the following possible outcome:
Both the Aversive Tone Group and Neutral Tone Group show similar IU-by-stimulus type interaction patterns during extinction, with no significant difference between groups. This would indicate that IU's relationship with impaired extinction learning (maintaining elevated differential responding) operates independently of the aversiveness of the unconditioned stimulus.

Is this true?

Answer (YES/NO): NO